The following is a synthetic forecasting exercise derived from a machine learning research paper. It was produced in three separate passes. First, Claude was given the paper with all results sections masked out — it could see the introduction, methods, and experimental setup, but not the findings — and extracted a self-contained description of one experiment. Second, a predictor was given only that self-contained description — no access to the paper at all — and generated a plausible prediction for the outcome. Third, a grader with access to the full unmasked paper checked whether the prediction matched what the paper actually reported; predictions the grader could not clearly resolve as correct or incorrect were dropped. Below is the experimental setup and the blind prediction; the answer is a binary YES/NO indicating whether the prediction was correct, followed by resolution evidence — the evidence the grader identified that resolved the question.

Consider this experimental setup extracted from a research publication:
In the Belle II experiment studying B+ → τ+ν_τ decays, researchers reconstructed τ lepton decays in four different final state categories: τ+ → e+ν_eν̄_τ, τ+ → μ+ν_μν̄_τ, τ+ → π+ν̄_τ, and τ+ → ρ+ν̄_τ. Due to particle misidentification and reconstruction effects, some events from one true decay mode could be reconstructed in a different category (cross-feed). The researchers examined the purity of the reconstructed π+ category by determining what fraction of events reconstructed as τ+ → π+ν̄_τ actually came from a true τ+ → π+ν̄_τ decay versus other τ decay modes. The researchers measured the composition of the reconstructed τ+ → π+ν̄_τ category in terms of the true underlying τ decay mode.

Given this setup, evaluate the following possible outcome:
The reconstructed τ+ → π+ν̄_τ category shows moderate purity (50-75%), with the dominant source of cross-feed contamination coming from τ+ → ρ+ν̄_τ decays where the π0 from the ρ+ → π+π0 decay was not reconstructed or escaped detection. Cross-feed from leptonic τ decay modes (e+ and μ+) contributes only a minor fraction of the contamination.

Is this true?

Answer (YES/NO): NO